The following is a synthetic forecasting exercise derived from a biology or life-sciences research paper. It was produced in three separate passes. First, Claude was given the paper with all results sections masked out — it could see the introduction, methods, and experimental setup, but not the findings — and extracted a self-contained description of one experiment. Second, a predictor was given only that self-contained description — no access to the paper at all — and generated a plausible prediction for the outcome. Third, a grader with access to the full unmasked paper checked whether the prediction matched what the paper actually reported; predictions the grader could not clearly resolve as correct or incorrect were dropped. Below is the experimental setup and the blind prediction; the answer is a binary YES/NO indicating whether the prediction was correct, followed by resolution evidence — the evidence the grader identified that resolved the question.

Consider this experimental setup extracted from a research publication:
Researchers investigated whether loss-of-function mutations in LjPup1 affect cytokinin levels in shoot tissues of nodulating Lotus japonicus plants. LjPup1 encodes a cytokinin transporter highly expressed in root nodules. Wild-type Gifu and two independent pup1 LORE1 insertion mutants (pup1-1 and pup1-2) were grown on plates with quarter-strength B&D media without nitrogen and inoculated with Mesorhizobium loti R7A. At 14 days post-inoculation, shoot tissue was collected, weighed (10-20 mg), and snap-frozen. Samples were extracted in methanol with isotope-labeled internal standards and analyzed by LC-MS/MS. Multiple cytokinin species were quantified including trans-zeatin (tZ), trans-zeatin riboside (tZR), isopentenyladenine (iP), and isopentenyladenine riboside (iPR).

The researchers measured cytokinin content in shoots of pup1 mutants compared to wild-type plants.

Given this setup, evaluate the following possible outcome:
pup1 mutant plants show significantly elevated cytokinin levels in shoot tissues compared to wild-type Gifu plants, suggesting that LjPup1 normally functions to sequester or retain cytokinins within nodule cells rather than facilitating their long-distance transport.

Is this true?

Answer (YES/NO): NO